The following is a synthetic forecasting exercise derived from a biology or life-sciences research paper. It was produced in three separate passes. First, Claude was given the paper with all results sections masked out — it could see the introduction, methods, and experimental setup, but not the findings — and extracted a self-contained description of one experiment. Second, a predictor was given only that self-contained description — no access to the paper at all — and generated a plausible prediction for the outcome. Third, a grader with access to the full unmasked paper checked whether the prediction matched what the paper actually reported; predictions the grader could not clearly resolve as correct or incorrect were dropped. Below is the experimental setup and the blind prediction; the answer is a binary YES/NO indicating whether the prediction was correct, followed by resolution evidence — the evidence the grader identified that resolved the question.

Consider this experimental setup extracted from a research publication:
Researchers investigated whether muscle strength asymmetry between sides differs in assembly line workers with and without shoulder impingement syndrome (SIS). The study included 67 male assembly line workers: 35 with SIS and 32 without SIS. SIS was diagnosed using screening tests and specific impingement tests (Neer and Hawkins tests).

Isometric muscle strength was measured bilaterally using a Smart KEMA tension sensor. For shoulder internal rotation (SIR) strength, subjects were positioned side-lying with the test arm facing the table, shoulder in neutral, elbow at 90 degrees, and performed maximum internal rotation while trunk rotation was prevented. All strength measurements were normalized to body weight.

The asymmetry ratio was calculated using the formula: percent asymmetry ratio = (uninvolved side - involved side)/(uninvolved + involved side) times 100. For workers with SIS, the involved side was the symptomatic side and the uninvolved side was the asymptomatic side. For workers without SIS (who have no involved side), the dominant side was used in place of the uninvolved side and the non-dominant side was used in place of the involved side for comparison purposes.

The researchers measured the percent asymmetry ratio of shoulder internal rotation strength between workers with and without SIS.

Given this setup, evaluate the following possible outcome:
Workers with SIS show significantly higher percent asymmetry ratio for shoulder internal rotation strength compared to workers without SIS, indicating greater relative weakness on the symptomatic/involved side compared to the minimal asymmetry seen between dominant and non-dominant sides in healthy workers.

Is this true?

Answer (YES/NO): YES